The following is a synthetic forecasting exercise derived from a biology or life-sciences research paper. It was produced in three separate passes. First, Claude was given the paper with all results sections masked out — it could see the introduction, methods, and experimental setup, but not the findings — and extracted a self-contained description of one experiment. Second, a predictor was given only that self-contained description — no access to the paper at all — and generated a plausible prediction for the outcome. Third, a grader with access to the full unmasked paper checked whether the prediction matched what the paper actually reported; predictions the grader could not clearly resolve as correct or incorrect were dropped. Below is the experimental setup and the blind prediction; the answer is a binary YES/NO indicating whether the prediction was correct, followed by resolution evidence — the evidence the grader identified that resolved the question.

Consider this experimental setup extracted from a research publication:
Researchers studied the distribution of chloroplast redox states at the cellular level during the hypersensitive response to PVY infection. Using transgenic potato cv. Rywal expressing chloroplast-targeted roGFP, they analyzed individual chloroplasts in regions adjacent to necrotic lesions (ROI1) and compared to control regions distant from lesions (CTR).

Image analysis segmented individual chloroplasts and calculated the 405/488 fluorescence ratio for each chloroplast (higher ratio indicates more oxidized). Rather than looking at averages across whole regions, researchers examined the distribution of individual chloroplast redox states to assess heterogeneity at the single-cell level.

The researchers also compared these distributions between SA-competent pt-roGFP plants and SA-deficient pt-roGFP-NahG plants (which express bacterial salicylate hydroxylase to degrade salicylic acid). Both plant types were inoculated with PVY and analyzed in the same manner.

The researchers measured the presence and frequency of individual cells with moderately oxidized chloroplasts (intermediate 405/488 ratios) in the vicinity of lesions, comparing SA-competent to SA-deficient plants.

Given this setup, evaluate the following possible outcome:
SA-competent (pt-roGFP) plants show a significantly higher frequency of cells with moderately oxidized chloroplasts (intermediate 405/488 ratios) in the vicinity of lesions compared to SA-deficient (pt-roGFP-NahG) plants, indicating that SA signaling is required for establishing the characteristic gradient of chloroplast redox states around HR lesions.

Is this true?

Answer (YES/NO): NO